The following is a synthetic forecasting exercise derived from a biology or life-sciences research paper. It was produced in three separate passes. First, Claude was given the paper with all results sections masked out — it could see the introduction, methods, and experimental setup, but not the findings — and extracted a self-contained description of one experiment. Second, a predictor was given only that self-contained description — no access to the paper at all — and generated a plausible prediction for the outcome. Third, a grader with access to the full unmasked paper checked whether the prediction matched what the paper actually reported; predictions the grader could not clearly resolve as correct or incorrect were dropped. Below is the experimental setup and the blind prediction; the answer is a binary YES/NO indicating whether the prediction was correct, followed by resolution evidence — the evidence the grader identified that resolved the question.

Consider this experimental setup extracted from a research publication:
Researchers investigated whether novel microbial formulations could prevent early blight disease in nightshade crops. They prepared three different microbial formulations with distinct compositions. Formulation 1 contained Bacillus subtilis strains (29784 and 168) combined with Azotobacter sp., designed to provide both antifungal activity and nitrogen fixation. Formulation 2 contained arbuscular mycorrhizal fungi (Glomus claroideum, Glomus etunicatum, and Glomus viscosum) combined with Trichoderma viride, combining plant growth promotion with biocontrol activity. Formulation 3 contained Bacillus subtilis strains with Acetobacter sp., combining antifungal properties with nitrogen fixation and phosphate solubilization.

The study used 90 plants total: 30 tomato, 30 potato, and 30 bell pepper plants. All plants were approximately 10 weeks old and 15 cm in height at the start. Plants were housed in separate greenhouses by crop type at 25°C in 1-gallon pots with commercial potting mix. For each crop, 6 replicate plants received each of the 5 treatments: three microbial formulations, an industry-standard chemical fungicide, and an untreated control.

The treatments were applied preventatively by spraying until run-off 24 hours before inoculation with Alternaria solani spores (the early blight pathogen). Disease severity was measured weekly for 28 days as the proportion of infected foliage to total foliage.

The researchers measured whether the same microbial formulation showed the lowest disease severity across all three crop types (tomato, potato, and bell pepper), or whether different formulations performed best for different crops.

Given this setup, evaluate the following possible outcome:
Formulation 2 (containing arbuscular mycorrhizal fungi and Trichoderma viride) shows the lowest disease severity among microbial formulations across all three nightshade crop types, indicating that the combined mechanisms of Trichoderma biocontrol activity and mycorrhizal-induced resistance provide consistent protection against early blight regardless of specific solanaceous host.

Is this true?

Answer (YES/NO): NO